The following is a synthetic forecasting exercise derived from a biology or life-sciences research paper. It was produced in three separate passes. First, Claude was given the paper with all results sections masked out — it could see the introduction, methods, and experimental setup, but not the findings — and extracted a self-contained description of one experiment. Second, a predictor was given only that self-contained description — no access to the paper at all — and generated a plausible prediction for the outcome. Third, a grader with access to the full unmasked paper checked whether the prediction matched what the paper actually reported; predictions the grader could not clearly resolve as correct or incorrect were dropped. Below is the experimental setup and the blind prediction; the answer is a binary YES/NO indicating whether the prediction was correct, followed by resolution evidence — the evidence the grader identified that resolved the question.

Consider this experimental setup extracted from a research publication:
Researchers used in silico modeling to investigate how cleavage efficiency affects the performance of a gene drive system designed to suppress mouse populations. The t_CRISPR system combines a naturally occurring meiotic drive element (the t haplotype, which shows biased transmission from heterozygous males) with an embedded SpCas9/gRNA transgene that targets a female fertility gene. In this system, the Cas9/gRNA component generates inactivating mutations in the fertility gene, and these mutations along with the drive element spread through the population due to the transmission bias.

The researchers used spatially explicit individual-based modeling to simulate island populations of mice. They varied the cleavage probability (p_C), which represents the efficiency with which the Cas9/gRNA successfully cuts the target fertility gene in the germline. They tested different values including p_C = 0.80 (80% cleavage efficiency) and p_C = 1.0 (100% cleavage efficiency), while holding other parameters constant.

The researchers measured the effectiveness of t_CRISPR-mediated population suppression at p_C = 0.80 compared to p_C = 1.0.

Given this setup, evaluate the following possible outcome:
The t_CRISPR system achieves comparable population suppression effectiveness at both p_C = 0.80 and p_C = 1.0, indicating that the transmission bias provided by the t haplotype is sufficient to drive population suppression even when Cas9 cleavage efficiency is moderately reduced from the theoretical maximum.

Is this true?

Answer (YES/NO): NO